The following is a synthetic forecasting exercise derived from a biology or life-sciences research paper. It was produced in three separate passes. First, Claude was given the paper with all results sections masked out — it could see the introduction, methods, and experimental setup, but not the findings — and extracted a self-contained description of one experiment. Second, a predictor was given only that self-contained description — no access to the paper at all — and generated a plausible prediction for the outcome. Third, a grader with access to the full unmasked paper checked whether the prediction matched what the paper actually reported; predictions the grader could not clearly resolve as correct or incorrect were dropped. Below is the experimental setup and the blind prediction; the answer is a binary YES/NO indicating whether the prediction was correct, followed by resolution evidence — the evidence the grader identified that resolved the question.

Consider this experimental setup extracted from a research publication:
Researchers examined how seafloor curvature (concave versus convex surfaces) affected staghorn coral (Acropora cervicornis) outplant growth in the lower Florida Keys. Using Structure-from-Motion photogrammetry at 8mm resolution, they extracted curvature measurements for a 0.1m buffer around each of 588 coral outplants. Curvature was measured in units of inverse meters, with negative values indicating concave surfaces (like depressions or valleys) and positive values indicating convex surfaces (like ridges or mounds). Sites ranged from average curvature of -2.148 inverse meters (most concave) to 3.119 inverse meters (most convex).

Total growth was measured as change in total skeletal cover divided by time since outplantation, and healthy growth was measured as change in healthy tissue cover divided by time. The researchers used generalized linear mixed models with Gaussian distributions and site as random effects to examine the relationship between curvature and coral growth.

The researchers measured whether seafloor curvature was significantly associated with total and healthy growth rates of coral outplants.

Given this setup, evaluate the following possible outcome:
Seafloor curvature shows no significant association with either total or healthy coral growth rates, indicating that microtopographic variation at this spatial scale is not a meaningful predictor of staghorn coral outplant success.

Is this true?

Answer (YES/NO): NO